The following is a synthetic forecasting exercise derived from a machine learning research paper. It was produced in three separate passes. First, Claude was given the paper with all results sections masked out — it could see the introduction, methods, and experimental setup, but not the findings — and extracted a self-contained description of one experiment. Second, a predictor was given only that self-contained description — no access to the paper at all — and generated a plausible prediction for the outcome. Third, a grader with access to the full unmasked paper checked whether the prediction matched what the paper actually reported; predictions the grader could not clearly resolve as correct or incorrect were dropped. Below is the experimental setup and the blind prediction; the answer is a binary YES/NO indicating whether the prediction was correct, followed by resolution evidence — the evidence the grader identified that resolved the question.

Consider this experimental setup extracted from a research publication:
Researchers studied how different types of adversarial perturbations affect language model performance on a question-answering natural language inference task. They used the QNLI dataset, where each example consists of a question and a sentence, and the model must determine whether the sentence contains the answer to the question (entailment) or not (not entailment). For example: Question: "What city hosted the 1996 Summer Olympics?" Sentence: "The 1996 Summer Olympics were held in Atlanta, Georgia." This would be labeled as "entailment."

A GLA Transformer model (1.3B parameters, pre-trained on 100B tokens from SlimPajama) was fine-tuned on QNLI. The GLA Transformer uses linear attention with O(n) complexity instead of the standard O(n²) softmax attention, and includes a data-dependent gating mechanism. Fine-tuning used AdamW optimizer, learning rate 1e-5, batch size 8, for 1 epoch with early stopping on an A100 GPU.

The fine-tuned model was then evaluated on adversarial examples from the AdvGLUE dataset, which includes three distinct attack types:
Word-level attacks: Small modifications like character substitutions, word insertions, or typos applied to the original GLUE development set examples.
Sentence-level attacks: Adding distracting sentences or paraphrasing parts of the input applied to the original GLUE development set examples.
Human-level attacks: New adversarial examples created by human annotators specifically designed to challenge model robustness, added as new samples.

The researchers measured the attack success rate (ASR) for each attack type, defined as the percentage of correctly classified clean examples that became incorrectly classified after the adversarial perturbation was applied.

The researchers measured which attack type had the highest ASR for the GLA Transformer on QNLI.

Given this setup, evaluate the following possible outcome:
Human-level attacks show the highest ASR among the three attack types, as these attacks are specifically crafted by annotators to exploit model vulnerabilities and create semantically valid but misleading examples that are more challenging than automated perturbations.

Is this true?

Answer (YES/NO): NO